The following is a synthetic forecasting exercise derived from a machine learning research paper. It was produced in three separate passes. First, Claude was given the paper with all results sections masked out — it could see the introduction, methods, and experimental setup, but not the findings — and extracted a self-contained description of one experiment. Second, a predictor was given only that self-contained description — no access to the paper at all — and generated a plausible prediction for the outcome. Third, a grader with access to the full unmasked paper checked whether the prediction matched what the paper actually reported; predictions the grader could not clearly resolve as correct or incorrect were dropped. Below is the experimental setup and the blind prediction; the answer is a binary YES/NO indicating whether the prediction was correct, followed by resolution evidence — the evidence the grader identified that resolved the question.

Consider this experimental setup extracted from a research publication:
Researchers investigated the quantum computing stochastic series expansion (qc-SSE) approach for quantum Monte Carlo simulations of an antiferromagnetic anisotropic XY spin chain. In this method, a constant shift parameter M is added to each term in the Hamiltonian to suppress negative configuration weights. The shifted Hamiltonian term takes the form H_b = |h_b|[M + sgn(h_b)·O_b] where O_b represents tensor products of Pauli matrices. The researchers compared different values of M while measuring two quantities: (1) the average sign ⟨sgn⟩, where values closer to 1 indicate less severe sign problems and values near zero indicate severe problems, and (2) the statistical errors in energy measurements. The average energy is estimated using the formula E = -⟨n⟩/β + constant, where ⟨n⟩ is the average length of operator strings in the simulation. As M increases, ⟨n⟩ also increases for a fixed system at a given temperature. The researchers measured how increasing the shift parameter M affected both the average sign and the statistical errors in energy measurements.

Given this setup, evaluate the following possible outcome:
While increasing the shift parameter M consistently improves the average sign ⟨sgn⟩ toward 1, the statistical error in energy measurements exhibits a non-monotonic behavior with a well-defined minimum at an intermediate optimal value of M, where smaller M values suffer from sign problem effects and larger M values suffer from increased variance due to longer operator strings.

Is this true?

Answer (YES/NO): YES